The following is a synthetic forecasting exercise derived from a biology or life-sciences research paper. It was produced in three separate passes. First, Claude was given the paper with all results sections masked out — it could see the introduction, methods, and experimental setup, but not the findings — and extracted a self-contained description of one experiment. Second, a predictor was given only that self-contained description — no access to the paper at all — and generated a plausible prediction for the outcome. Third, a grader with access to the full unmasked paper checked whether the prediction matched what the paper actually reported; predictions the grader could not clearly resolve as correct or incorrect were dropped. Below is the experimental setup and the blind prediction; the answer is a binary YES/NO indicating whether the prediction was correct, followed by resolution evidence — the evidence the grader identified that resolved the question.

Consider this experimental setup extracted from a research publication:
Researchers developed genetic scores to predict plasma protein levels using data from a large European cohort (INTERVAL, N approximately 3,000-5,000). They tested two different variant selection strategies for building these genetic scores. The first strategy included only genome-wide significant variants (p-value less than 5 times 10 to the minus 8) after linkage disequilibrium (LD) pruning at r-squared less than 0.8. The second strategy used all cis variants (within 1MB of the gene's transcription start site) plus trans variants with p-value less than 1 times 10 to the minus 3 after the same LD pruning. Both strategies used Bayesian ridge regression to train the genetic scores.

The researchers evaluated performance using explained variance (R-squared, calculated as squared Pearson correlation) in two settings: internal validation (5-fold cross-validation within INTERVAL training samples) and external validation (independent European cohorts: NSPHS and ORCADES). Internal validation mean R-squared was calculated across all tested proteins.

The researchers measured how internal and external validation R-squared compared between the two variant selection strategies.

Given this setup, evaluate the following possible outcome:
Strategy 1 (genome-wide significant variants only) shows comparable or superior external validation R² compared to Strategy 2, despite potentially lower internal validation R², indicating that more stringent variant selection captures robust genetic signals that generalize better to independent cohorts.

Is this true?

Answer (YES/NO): YES